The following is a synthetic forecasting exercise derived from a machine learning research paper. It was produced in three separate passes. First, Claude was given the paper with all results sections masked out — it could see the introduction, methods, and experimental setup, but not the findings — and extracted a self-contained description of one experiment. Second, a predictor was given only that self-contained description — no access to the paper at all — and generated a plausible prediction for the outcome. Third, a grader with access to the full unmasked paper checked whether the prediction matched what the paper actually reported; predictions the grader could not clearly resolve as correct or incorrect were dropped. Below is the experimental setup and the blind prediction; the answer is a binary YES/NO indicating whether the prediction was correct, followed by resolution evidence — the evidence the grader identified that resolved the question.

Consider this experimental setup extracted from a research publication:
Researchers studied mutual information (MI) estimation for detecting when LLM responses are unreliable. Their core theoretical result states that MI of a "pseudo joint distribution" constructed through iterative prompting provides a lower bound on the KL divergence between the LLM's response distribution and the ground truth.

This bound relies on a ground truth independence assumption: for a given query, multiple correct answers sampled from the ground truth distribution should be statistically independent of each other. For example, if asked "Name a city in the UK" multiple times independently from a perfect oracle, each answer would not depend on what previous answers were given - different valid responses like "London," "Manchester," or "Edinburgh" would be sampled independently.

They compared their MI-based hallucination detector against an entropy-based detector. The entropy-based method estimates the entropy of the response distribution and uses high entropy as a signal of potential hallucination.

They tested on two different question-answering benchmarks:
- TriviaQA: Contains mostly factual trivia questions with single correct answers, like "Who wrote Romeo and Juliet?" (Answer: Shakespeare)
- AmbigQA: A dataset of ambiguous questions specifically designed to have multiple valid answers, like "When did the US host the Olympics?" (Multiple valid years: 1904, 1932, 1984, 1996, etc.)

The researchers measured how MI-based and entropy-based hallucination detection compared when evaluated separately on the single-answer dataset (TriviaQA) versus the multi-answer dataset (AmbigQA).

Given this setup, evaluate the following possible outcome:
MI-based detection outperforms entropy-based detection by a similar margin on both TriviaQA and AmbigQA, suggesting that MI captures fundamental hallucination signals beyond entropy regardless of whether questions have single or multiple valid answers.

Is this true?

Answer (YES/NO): NO